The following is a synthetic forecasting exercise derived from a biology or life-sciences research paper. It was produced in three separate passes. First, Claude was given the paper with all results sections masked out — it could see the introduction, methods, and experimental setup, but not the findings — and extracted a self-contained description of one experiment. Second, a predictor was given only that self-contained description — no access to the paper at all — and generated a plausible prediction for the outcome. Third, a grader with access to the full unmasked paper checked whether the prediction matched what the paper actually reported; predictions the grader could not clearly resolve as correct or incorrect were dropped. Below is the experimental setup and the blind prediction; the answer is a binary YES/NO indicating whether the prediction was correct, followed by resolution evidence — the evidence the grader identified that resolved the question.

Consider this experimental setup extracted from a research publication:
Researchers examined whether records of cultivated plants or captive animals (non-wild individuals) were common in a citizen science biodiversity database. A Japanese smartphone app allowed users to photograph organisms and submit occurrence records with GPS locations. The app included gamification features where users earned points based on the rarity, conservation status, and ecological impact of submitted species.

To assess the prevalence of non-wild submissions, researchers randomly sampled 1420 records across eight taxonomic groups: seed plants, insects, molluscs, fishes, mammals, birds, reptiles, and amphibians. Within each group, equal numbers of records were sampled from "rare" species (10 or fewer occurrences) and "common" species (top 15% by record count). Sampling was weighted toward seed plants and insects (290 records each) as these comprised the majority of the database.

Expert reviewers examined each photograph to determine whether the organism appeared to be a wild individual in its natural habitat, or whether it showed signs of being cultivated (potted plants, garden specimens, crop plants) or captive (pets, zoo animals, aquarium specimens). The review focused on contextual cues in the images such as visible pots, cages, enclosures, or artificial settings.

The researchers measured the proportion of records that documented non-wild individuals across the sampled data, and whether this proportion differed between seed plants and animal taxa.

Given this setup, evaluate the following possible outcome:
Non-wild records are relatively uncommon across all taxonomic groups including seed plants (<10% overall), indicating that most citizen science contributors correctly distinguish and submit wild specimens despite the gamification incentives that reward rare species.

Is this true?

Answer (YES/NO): NO